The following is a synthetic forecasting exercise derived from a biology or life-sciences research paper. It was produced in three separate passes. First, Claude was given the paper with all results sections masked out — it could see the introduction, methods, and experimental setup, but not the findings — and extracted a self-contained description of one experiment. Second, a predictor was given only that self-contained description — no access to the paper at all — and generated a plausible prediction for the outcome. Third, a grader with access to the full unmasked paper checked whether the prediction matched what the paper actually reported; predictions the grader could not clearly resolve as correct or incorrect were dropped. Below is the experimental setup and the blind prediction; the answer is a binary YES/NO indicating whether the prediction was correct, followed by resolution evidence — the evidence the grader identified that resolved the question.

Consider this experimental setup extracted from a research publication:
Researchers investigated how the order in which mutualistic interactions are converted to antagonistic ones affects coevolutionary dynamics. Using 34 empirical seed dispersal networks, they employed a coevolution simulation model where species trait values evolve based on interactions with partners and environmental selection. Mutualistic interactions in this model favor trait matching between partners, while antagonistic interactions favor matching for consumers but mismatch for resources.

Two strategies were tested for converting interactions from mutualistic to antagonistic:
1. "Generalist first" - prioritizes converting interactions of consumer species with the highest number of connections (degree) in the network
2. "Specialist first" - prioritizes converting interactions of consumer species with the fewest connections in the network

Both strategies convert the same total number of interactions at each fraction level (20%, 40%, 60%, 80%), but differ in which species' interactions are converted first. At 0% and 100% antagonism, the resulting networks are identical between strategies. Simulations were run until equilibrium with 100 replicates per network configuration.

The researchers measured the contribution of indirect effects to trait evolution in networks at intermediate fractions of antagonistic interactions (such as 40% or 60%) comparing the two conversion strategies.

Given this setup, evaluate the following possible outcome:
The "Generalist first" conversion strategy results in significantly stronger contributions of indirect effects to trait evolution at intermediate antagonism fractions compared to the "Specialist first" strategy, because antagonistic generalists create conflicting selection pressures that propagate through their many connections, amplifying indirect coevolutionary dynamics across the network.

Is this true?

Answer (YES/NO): NO